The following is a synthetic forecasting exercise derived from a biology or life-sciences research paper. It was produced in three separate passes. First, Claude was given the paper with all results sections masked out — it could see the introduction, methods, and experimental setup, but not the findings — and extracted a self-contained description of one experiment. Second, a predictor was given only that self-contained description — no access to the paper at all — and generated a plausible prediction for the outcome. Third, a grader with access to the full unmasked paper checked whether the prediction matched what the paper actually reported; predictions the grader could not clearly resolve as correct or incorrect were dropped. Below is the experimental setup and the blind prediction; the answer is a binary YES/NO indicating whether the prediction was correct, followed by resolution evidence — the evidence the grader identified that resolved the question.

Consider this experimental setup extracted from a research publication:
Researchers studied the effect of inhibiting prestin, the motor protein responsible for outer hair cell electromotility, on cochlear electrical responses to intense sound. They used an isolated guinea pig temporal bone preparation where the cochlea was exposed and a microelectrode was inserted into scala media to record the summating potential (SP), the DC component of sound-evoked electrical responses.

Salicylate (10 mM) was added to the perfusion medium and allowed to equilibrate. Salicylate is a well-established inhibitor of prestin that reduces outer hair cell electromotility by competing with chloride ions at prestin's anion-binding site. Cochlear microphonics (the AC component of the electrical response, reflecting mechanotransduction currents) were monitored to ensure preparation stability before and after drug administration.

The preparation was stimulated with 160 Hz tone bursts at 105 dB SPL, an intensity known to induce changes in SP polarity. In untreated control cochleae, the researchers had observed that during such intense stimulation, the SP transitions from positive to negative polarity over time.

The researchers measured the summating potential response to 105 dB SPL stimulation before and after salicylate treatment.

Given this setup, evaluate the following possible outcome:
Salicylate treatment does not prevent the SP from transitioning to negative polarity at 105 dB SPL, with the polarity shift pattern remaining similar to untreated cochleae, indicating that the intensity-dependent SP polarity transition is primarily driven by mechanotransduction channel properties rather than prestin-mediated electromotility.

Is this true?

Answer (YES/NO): NO